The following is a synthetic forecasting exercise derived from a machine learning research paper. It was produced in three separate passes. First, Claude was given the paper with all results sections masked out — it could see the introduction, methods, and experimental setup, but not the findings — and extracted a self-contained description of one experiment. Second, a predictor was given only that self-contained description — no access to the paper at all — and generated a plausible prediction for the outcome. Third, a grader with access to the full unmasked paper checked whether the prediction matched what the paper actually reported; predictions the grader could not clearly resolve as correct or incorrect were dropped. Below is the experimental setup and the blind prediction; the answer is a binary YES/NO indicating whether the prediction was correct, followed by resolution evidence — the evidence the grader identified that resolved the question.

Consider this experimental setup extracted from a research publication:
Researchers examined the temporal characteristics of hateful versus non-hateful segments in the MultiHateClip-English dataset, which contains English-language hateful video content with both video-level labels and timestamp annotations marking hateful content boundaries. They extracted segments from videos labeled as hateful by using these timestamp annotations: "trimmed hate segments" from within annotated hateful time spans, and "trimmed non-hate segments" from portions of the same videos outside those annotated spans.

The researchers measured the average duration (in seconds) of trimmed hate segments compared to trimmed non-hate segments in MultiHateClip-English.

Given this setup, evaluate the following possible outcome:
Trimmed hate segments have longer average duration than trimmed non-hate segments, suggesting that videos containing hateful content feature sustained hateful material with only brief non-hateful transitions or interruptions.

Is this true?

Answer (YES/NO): YES